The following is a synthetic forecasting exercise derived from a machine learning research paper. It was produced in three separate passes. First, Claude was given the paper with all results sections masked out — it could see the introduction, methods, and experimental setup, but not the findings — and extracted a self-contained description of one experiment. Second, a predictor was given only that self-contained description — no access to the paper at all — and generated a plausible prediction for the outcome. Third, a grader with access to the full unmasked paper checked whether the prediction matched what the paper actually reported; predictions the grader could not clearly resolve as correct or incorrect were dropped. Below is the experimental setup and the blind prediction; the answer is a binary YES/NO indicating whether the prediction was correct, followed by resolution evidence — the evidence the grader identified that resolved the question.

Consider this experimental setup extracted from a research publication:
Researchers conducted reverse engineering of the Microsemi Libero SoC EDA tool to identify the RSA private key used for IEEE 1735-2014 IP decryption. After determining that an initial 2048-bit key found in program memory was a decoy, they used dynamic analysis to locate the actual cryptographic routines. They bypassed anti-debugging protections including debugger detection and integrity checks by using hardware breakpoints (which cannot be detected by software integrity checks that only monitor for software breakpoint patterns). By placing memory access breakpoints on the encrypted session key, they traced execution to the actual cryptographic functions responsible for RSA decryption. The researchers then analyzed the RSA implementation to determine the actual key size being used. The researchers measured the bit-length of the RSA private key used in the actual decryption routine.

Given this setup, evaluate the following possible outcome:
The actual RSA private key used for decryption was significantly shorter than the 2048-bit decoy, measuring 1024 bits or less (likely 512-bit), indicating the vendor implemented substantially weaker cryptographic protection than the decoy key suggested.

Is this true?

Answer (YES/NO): NO